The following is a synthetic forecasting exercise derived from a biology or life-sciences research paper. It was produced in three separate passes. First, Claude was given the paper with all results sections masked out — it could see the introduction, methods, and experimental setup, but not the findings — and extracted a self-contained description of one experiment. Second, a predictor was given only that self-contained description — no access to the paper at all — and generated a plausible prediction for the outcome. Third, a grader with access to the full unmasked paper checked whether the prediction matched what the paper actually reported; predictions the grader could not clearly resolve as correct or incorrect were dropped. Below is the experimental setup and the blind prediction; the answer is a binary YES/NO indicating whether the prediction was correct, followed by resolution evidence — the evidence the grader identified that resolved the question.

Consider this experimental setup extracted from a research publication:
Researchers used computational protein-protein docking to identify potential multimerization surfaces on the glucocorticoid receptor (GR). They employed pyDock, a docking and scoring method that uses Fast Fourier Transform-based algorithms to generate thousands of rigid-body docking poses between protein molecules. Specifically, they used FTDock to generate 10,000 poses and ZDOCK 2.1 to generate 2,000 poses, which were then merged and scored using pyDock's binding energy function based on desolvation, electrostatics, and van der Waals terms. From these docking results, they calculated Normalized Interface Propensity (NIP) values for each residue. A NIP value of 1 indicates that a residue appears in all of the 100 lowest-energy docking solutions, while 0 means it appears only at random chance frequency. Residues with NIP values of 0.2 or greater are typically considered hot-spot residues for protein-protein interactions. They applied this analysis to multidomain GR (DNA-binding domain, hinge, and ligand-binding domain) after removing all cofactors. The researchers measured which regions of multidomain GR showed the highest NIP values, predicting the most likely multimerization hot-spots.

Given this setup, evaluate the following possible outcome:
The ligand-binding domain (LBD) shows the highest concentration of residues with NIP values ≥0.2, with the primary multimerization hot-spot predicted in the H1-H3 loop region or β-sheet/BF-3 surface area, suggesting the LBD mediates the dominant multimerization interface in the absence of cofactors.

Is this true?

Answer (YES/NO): NO